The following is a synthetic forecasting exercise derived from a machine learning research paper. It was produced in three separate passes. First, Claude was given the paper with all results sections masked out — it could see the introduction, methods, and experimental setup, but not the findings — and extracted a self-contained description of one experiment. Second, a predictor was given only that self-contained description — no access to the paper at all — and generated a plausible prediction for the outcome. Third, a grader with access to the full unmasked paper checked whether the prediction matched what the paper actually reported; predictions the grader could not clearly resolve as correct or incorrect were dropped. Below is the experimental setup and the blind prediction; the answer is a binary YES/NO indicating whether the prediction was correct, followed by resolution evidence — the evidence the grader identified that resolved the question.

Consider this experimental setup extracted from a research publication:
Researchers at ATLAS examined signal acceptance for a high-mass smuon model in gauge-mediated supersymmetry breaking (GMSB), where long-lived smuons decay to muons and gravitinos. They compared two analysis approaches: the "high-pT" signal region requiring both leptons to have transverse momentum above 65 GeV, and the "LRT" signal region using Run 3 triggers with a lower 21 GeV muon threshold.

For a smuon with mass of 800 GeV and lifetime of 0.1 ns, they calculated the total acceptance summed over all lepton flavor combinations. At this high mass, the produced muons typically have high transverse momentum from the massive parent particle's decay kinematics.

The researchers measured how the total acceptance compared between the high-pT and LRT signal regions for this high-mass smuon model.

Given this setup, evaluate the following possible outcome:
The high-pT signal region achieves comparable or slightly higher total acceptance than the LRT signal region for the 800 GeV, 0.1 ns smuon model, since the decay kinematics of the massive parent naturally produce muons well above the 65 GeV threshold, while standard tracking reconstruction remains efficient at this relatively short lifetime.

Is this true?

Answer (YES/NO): NO